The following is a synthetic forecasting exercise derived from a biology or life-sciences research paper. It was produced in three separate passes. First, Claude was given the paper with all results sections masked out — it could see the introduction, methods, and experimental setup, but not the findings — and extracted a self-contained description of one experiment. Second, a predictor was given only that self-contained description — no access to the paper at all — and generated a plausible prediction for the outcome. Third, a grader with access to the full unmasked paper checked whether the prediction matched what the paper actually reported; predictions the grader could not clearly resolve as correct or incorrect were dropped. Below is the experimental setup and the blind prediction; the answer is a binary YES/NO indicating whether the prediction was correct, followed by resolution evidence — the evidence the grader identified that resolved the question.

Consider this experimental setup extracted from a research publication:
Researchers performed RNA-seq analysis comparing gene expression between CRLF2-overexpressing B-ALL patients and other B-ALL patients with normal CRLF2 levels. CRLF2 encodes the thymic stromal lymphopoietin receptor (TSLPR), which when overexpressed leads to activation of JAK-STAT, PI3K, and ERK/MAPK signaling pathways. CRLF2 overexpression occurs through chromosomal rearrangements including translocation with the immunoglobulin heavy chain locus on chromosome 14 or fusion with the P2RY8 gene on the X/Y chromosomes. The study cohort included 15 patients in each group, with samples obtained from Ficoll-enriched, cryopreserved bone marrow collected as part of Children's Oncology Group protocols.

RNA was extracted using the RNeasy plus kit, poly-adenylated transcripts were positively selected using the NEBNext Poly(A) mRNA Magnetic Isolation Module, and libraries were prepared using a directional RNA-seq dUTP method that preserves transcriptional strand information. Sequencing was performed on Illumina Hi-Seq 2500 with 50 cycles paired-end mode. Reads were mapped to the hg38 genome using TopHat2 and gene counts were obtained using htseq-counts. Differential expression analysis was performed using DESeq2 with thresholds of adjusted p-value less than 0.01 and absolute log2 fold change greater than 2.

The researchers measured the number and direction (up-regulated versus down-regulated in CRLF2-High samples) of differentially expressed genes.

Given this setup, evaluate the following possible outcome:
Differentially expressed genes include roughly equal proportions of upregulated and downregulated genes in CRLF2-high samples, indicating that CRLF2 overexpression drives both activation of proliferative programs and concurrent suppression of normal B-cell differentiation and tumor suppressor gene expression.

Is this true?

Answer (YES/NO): YES